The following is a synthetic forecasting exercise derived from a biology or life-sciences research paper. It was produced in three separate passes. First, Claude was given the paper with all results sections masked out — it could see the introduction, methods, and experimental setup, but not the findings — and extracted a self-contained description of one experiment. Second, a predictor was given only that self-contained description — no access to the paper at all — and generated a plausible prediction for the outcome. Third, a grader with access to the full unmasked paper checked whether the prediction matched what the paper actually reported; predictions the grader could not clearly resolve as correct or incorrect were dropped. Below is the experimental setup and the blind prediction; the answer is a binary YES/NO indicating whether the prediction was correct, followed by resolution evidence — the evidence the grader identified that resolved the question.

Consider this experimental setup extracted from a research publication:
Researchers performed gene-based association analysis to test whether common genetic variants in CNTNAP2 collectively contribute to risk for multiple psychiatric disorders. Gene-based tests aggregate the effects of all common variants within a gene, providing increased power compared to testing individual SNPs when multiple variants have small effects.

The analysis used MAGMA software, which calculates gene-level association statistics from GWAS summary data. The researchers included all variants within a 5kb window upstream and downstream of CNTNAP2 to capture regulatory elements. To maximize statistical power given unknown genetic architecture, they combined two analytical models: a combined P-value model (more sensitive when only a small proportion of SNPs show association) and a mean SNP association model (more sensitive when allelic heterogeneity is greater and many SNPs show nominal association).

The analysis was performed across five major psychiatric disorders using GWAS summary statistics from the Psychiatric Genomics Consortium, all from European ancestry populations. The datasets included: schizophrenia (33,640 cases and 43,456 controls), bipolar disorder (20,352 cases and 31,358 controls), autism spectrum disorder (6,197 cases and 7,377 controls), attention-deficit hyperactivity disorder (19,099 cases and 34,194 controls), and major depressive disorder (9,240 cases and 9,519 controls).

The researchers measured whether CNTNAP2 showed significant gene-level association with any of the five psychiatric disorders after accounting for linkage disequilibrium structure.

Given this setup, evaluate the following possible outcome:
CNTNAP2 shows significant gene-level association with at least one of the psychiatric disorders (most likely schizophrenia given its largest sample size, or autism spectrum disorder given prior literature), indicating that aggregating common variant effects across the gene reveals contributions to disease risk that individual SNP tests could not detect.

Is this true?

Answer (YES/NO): NO